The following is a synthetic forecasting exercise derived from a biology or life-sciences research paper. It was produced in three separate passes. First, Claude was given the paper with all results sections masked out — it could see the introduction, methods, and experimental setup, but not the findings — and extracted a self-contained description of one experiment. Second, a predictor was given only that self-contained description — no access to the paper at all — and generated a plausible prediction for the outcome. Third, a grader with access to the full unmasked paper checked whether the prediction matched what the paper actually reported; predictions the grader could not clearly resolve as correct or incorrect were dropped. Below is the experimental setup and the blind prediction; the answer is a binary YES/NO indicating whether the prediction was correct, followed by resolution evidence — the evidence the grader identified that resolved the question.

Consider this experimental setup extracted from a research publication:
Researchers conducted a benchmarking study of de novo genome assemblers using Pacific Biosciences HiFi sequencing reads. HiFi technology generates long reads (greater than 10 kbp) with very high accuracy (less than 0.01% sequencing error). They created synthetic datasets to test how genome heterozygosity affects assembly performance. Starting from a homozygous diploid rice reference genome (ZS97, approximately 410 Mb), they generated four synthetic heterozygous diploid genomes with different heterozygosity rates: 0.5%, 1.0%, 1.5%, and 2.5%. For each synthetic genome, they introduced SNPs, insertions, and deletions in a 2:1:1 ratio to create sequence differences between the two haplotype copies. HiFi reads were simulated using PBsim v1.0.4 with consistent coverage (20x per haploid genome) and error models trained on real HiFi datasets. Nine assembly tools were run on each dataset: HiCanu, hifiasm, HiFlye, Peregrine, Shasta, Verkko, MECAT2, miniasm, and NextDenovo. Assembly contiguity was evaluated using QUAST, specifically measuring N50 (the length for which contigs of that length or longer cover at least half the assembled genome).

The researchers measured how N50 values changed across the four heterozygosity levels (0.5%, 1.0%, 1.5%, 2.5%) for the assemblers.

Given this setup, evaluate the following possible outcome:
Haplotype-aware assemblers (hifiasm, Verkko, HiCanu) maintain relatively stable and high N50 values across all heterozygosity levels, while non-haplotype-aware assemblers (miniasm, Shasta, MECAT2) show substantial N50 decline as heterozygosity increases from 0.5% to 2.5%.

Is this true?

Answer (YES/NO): NO